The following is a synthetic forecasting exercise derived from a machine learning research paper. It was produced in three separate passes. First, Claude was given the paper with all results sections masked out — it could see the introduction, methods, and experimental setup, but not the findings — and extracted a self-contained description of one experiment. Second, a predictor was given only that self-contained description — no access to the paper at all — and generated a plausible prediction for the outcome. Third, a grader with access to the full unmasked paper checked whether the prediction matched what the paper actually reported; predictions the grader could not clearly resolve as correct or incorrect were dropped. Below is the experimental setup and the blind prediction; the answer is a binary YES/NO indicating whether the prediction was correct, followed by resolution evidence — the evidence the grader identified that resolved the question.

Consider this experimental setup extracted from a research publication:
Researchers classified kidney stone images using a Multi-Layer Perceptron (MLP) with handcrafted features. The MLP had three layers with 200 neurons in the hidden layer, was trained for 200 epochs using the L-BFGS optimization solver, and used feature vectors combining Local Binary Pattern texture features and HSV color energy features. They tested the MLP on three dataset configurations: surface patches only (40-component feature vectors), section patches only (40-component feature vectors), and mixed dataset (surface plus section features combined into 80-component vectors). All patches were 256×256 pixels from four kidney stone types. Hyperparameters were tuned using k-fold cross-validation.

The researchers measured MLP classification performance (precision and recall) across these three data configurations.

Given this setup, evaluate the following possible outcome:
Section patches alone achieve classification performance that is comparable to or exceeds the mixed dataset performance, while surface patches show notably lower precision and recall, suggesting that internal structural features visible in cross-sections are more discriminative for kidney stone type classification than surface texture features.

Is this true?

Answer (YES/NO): NO